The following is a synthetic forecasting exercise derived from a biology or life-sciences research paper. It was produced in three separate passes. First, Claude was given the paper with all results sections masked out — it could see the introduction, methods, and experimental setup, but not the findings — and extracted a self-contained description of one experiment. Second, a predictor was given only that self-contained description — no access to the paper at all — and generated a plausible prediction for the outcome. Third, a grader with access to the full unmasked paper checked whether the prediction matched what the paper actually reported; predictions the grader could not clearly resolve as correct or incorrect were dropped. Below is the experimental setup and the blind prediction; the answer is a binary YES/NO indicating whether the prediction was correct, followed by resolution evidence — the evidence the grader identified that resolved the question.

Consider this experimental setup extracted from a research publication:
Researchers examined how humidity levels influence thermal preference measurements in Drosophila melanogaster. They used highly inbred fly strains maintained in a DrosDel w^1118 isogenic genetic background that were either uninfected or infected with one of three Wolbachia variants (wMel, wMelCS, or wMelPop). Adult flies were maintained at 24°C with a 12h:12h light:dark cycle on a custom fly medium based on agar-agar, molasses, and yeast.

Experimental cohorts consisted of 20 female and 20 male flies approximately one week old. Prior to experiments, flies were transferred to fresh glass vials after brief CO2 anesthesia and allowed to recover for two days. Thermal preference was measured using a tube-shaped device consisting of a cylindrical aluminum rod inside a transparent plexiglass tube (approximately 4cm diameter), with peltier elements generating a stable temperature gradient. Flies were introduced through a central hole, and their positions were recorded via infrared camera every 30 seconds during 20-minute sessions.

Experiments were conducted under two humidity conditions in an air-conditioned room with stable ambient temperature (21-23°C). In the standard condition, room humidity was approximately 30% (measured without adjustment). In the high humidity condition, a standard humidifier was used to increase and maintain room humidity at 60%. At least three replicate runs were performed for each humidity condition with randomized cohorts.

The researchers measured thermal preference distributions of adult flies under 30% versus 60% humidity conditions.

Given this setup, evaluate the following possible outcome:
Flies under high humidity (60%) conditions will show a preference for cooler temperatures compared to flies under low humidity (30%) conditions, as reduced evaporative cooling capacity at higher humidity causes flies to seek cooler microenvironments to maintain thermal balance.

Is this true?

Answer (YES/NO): NO